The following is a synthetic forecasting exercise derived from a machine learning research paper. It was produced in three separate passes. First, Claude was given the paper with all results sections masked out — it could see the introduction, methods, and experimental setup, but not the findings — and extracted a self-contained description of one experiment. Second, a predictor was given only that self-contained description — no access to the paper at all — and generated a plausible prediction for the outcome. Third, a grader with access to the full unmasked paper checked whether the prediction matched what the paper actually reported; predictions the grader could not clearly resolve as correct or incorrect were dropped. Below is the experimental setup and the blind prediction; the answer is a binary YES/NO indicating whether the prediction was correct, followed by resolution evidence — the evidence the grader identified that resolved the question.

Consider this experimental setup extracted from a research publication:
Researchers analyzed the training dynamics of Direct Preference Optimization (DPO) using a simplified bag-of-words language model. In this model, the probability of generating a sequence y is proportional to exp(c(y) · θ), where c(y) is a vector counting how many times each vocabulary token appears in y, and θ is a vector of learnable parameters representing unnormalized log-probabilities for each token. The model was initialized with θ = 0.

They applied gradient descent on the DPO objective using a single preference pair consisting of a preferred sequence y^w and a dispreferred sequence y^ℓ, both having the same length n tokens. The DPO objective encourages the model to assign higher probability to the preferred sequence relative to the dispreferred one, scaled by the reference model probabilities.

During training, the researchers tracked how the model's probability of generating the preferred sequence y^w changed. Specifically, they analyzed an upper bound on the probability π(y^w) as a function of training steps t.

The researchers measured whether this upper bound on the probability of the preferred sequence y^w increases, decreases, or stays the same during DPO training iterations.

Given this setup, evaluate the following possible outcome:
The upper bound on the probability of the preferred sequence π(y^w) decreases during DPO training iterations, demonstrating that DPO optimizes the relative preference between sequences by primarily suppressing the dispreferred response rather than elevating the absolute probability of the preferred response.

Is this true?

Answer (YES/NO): YES